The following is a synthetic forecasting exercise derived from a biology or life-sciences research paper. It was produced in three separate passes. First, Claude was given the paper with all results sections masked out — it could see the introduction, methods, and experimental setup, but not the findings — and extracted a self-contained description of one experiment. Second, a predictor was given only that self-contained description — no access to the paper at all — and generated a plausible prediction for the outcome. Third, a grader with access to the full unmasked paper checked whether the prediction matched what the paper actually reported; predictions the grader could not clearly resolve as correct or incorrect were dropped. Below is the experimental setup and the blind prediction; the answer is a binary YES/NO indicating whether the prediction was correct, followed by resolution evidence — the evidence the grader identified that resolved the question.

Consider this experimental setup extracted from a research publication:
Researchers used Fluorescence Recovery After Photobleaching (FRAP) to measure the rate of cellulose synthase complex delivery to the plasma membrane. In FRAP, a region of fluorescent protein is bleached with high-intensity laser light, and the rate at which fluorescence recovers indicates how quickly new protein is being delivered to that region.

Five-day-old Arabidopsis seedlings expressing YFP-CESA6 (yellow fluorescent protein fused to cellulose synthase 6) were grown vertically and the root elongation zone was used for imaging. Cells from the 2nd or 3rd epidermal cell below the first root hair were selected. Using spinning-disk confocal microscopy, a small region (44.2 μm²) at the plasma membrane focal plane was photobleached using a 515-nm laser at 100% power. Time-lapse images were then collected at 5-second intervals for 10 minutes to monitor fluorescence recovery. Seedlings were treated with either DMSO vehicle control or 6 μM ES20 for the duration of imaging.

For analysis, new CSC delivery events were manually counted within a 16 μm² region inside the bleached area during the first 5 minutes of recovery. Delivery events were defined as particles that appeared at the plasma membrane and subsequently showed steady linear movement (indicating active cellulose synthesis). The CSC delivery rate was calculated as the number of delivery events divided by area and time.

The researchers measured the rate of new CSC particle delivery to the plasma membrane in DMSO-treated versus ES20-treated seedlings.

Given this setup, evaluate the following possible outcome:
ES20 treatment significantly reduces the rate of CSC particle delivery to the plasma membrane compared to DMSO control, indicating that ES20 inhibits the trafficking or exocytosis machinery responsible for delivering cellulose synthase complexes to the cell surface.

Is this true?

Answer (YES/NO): NO